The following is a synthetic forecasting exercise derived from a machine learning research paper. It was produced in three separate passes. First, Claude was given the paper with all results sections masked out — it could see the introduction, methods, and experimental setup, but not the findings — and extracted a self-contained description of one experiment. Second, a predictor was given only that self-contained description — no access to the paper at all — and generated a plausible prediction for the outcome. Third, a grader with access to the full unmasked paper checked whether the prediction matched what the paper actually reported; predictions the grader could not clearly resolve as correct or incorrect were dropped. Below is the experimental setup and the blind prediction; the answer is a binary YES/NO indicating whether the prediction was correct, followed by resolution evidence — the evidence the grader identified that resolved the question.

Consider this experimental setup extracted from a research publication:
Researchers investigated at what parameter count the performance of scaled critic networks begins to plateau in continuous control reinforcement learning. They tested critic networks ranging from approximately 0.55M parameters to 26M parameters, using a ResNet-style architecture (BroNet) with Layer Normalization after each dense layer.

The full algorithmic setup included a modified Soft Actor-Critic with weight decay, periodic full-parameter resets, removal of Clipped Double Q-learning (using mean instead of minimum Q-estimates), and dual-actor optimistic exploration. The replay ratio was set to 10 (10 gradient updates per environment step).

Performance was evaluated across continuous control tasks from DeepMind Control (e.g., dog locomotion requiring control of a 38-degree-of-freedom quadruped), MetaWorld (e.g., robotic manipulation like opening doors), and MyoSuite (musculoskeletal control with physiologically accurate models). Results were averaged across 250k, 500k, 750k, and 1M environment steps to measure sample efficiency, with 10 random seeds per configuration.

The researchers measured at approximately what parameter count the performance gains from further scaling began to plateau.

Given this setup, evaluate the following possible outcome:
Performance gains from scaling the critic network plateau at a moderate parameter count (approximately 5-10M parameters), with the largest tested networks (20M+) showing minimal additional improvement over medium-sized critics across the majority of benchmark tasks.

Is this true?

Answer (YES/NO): YES